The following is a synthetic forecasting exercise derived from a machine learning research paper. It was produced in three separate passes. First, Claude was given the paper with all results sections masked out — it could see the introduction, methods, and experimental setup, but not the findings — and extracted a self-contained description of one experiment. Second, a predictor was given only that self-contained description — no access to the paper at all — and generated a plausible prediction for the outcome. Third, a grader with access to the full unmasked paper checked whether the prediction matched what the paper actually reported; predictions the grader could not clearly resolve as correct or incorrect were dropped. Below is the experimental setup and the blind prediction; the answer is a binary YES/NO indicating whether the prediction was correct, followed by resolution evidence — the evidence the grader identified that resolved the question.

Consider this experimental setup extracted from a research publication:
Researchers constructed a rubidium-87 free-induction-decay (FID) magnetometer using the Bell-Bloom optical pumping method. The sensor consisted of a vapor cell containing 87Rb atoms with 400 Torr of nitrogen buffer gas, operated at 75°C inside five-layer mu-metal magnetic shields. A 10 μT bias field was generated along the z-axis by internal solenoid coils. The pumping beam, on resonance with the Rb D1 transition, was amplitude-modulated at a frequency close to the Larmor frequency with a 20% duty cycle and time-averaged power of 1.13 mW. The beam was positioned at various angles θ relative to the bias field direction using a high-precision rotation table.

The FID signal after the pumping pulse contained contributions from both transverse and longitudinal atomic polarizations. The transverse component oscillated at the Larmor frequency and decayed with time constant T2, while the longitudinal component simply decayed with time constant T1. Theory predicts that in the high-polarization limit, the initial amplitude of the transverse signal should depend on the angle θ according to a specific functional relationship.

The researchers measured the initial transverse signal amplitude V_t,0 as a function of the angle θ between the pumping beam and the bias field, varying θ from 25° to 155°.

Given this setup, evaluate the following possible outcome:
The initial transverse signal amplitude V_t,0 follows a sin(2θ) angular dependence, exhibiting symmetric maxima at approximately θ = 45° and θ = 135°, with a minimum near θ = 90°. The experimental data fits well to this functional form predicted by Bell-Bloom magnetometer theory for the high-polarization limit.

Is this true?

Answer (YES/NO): NO